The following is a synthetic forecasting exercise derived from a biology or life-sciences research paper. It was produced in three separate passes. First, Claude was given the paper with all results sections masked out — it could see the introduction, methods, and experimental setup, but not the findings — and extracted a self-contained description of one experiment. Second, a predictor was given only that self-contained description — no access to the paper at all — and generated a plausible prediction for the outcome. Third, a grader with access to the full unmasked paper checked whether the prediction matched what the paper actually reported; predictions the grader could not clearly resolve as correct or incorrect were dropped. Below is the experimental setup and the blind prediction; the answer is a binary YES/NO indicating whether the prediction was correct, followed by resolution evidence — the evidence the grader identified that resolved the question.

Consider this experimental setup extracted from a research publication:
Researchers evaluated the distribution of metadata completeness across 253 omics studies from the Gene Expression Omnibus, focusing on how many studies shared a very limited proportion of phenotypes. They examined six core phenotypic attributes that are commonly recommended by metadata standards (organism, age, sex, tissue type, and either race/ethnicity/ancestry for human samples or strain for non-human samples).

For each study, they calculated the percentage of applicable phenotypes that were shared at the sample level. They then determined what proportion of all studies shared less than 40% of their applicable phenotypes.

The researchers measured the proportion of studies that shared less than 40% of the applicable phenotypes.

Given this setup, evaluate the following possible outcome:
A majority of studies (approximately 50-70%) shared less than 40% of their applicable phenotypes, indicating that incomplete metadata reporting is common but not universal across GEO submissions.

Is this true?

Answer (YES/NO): NO